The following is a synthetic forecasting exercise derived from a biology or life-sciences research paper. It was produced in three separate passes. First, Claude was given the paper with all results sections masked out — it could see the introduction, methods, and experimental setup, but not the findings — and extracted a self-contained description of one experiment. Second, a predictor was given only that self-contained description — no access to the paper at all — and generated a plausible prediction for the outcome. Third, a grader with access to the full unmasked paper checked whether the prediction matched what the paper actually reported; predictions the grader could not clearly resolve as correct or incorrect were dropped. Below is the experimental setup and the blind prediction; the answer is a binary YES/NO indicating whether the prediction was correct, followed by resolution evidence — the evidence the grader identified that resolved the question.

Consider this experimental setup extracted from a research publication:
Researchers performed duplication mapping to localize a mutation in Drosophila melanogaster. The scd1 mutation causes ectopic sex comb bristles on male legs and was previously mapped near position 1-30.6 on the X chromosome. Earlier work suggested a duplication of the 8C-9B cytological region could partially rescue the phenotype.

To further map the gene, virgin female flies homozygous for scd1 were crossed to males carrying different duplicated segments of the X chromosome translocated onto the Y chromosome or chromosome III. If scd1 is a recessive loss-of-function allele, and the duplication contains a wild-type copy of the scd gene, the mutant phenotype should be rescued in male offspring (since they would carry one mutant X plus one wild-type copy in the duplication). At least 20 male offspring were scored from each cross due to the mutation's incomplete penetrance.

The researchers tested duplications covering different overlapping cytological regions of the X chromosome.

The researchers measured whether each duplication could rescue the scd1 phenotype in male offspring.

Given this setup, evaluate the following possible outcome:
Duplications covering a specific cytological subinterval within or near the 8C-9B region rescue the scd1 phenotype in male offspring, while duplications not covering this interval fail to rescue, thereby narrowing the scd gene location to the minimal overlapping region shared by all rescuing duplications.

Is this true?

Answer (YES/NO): YES